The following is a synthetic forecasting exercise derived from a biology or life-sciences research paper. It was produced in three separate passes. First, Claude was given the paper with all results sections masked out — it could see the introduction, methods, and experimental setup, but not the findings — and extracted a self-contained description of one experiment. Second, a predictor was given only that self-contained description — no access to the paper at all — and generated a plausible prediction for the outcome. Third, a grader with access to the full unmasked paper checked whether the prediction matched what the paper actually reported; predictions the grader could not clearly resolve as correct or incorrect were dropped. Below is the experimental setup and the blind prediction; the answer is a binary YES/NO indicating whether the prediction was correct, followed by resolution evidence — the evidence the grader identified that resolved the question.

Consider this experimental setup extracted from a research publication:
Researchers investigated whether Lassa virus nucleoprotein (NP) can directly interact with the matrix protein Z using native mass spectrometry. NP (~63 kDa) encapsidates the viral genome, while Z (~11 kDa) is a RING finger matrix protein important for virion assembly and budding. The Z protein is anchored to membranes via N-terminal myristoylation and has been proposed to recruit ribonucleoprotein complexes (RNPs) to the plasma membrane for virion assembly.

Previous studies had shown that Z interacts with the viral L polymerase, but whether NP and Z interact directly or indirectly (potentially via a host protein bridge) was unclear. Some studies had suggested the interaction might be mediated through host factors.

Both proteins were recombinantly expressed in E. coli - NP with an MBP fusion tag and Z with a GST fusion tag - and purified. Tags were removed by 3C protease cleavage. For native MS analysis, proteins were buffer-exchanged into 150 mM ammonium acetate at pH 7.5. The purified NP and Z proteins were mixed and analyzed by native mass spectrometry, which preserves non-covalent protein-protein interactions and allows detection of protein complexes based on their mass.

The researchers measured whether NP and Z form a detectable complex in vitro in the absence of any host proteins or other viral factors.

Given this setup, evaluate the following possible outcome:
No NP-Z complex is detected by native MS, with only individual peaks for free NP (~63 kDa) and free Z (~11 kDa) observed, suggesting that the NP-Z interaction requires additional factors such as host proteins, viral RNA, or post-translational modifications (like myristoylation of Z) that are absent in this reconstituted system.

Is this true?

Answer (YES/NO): NO